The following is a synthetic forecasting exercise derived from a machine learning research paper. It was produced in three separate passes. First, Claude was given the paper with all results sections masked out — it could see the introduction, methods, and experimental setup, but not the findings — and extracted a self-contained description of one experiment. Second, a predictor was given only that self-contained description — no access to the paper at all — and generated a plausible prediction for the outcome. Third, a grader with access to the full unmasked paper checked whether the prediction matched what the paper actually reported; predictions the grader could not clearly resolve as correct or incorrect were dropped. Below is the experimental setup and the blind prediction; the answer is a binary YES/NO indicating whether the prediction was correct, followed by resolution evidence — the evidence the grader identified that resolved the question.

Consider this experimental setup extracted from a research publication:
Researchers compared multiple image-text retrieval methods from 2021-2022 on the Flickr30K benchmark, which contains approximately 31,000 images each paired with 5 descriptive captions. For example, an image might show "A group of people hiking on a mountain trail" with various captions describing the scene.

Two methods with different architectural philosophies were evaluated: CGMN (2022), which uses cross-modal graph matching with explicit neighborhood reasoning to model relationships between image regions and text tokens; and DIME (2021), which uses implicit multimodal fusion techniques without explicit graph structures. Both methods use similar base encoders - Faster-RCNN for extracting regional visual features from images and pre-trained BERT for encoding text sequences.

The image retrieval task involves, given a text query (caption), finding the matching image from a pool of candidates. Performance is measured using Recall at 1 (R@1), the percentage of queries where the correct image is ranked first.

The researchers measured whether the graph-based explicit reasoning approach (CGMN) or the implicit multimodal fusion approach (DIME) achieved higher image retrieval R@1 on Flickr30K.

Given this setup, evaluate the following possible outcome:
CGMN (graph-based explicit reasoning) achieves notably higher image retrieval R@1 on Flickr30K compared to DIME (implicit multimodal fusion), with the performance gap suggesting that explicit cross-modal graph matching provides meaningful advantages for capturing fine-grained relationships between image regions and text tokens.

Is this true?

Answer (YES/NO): NO